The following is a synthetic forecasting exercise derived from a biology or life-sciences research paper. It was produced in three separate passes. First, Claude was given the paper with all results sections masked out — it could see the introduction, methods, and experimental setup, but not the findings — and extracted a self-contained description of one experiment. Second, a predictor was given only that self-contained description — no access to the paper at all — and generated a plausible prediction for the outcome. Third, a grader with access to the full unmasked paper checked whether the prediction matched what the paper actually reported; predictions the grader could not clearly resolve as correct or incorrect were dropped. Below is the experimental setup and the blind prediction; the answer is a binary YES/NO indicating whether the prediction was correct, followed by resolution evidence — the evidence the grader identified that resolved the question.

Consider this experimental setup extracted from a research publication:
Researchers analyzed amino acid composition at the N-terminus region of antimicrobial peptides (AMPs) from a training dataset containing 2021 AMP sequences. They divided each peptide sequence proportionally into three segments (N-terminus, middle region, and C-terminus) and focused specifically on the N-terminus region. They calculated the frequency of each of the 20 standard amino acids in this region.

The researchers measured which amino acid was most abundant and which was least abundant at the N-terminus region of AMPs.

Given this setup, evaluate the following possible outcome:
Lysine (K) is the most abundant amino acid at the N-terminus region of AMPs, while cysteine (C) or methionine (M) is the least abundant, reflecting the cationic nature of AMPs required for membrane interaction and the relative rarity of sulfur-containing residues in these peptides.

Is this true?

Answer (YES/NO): NO